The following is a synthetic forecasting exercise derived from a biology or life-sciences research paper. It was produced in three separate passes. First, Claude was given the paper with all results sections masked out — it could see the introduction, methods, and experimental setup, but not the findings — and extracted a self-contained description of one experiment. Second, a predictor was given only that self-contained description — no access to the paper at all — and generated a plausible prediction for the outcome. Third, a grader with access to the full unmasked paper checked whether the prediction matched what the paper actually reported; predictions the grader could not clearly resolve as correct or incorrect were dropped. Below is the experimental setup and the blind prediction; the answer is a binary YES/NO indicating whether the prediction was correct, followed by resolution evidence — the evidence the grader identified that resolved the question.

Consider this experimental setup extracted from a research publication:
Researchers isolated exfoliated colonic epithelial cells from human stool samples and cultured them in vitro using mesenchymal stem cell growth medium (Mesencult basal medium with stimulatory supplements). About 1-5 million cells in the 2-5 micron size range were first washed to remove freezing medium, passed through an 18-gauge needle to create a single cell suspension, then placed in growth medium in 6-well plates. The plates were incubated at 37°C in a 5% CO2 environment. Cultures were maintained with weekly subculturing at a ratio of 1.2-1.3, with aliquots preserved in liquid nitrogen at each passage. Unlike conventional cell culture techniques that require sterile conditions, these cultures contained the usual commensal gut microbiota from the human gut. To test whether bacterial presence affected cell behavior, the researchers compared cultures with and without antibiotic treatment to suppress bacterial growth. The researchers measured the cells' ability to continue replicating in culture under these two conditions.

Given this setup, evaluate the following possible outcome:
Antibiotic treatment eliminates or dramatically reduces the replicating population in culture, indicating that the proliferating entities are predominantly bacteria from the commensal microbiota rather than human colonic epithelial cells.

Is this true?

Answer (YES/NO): NO